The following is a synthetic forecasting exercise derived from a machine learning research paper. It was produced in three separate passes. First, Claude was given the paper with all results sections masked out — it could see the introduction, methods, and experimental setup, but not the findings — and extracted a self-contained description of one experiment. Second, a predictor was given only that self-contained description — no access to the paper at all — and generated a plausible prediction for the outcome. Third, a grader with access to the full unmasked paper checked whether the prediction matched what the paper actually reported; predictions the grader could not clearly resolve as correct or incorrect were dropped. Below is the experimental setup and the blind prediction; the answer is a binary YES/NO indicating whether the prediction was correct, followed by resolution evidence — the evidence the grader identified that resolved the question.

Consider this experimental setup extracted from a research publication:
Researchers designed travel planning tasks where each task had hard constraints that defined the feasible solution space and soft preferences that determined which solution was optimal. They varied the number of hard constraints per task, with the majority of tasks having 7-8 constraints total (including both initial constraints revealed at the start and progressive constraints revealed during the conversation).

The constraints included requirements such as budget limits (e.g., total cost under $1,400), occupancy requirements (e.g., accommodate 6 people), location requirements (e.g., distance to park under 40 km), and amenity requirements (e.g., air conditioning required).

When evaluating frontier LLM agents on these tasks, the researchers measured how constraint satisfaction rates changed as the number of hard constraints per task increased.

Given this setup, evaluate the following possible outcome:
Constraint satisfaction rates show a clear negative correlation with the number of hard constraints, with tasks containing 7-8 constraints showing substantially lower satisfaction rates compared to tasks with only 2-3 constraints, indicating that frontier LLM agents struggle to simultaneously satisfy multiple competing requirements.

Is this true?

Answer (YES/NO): NO